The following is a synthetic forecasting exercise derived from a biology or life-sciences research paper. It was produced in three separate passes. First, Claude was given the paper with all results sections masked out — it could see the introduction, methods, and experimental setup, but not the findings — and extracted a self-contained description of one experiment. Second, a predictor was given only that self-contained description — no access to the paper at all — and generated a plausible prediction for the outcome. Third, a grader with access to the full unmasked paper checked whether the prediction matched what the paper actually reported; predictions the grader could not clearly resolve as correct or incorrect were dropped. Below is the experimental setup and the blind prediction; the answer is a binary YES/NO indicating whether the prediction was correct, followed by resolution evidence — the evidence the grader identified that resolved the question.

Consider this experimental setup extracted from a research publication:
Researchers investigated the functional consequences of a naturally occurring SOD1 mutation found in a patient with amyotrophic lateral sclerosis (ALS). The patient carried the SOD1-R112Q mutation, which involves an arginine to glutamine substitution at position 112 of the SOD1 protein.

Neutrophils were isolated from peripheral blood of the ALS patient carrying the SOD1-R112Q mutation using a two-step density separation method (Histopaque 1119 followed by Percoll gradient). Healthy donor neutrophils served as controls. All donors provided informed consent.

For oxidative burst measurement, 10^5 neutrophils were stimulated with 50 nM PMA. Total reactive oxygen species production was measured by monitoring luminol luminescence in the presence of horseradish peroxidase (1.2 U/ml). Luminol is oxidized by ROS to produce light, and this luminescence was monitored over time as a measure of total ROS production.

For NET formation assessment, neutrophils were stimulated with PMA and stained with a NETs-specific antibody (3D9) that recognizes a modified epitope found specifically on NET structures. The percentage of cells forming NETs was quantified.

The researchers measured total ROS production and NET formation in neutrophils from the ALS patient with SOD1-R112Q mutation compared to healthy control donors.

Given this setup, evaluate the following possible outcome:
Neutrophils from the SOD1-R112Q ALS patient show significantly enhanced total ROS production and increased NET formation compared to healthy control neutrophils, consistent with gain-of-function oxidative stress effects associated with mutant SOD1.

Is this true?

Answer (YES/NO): NO